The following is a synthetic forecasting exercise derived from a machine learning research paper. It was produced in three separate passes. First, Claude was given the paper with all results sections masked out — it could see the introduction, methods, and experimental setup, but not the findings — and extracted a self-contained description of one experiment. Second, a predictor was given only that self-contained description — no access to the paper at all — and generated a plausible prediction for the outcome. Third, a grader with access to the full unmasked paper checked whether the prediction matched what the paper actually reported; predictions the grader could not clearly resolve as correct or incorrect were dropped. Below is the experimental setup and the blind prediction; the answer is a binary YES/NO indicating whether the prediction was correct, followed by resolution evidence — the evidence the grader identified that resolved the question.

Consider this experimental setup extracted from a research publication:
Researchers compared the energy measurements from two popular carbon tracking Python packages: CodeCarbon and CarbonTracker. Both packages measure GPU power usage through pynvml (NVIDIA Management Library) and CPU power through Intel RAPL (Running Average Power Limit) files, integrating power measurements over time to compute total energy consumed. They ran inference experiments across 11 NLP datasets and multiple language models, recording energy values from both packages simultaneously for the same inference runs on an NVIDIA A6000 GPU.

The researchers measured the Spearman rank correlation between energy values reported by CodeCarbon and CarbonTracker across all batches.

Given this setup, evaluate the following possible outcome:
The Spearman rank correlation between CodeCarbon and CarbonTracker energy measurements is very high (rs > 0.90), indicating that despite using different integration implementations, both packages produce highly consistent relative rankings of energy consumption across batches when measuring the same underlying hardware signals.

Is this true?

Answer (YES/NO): YES